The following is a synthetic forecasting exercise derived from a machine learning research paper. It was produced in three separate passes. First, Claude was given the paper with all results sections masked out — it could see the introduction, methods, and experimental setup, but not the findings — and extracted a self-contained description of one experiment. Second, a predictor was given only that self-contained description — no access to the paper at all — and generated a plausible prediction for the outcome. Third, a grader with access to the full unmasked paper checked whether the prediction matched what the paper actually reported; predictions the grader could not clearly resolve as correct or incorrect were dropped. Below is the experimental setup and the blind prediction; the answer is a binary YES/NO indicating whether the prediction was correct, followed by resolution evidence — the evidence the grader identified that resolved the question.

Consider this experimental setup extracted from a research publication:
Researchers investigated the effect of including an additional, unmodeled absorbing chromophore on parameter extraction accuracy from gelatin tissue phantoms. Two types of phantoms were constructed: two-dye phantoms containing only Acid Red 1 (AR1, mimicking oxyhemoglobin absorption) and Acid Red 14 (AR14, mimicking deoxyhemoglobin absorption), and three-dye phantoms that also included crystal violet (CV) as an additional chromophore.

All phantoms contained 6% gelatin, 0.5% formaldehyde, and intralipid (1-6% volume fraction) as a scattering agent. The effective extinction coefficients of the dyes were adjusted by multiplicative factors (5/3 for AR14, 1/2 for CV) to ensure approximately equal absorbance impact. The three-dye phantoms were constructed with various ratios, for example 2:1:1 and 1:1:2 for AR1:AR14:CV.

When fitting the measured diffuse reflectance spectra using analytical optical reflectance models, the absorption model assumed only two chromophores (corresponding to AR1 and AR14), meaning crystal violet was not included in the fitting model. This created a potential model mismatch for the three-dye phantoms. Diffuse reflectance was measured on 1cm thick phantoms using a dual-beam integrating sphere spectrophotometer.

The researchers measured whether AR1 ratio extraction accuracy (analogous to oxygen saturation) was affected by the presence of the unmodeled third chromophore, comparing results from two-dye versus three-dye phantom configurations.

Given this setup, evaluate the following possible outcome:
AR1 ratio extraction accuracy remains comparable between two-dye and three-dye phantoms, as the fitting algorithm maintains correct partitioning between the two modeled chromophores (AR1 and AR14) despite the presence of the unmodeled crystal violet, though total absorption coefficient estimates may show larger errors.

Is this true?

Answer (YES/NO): NO